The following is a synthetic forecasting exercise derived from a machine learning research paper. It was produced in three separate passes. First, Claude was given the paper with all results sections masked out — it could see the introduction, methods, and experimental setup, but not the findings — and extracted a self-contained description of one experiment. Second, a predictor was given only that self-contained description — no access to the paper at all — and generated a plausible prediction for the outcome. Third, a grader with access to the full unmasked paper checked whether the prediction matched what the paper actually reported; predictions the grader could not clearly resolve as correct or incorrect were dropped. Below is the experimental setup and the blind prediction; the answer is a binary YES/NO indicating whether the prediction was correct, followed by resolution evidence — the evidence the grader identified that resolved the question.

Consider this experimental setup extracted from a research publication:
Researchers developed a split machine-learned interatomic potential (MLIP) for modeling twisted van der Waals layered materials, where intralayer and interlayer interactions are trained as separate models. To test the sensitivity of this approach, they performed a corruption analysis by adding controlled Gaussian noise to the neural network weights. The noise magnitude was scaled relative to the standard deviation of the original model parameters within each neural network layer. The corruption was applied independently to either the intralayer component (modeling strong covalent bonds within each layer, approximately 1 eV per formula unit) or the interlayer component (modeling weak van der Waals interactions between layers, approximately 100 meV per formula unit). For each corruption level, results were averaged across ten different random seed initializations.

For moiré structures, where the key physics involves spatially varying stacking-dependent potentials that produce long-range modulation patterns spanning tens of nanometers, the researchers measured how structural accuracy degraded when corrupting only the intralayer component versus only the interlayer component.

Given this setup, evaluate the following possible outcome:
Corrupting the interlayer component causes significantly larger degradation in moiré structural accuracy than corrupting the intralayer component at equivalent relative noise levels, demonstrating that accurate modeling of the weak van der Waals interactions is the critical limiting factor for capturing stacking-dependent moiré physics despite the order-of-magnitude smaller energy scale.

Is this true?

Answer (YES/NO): NO